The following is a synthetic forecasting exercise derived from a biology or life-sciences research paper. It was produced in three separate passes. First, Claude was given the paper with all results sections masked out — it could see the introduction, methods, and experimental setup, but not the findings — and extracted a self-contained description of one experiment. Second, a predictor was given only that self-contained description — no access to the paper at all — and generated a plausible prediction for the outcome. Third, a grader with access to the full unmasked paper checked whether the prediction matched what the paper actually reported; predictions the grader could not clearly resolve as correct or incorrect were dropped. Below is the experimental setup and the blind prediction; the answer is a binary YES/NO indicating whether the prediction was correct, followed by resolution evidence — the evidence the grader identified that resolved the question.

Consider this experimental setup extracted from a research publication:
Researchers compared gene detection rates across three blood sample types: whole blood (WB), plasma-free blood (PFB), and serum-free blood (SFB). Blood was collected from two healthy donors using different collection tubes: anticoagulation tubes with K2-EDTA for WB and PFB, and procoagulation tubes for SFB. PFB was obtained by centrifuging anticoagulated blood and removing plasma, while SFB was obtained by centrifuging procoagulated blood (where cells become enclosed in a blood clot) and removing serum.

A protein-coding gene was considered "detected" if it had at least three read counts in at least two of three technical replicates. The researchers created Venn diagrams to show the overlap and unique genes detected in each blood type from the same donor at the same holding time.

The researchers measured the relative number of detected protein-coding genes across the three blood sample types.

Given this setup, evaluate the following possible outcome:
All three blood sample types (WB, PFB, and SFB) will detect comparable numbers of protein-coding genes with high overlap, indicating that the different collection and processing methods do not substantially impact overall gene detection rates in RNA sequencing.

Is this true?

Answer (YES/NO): YES